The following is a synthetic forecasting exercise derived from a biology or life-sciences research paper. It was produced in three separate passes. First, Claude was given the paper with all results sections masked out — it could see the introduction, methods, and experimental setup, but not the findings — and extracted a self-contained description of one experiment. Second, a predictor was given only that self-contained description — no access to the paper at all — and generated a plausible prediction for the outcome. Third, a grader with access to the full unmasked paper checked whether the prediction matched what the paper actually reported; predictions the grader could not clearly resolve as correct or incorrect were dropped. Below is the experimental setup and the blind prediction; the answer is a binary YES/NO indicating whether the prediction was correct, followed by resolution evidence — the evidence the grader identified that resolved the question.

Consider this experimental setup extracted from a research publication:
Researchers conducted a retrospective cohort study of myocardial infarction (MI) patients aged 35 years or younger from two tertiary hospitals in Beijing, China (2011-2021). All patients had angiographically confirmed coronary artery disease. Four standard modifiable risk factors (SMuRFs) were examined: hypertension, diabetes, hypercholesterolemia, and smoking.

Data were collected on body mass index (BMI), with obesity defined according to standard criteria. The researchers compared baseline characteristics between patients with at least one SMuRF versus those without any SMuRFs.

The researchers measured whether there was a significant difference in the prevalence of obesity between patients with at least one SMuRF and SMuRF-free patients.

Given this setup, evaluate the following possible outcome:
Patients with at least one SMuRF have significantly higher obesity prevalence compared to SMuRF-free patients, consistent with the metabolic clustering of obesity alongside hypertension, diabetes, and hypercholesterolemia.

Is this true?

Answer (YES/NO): YES